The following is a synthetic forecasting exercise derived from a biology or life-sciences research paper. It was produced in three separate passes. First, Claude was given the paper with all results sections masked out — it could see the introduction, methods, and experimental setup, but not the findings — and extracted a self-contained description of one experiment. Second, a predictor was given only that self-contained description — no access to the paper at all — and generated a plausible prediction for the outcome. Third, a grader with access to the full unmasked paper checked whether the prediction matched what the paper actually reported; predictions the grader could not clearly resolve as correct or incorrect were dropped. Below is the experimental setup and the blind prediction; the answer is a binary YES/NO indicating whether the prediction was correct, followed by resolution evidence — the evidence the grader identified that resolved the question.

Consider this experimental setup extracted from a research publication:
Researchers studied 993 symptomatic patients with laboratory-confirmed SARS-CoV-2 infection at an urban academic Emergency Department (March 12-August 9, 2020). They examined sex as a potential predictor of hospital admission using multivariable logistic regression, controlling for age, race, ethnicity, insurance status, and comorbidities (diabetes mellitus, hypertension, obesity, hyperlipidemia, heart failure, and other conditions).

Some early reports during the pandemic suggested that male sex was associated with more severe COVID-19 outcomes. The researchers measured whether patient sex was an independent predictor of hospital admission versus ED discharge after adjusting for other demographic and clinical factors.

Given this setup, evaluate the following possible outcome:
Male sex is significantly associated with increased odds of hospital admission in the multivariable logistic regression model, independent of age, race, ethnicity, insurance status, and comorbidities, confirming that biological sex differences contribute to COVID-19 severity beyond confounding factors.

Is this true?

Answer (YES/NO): NO